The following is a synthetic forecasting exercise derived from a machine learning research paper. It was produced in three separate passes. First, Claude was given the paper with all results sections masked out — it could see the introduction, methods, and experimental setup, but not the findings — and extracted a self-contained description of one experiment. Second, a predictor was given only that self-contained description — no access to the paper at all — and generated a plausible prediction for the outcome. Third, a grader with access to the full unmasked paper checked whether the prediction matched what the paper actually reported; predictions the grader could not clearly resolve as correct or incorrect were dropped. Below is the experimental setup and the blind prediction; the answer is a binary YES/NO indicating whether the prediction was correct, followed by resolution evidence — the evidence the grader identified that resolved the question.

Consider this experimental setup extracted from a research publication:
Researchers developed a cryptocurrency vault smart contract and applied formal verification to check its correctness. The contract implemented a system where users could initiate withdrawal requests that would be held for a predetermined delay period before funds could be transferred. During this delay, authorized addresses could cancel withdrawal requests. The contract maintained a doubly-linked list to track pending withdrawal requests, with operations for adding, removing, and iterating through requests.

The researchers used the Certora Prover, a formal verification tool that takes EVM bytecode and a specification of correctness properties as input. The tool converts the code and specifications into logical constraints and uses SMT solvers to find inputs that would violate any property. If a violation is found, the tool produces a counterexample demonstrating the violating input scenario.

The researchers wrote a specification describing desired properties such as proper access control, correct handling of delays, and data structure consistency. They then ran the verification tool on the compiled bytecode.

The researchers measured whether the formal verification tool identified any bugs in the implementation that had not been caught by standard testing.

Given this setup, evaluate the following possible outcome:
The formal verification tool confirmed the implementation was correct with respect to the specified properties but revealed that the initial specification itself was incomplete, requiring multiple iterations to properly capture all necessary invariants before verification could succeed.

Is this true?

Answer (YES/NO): NO